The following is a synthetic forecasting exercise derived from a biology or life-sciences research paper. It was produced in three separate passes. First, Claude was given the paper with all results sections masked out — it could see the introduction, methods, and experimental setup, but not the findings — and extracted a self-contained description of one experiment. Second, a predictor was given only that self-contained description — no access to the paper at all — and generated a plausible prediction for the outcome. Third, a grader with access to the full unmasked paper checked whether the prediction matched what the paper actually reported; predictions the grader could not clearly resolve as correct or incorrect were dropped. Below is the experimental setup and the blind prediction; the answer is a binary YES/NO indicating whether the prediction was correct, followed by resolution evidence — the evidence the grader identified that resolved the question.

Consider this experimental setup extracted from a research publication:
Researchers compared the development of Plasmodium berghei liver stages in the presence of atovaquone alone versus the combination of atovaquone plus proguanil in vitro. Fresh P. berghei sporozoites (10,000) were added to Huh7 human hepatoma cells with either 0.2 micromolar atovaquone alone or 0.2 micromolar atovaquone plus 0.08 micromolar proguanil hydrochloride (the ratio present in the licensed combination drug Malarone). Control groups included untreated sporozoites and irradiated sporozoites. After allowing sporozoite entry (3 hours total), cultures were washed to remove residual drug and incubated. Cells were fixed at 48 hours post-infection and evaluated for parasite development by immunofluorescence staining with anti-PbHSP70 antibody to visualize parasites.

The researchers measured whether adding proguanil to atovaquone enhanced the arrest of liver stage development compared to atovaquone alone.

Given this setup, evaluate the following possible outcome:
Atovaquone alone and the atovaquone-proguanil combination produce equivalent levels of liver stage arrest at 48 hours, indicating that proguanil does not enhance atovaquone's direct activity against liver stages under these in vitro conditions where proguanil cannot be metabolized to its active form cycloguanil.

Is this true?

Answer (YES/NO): YES